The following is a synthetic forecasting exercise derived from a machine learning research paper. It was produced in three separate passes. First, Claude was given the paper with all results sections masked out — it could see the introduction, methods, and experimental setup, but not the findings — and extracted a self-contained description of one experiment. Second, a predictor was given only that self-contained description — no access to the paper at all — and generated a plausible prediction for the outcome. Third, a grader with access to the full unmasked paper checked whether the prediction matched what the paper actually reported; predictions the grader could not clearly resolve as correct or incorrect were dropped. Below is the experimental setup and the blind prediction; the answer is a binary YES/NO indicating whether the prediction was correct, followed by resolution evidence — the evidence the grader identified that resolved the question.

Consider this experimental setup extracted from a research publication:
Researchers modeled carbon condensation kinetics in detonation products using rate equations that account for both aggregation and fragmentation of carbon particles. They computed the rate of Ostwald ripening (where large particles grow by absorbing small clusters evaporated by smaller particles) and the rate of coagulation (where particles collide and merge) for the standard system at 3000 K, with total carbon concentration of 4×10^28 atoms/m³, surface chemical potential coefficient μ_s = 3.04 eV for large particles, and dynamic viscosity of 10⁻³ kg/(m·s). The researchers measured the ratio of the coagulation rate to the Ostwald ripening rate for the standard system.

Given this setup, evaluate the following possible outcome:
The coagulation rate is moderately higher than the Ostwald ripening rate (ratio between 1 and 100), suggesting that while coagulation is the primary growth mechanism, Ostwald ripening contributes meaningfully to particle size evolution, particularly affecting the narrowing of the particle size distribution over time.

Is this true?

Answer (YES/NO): NO